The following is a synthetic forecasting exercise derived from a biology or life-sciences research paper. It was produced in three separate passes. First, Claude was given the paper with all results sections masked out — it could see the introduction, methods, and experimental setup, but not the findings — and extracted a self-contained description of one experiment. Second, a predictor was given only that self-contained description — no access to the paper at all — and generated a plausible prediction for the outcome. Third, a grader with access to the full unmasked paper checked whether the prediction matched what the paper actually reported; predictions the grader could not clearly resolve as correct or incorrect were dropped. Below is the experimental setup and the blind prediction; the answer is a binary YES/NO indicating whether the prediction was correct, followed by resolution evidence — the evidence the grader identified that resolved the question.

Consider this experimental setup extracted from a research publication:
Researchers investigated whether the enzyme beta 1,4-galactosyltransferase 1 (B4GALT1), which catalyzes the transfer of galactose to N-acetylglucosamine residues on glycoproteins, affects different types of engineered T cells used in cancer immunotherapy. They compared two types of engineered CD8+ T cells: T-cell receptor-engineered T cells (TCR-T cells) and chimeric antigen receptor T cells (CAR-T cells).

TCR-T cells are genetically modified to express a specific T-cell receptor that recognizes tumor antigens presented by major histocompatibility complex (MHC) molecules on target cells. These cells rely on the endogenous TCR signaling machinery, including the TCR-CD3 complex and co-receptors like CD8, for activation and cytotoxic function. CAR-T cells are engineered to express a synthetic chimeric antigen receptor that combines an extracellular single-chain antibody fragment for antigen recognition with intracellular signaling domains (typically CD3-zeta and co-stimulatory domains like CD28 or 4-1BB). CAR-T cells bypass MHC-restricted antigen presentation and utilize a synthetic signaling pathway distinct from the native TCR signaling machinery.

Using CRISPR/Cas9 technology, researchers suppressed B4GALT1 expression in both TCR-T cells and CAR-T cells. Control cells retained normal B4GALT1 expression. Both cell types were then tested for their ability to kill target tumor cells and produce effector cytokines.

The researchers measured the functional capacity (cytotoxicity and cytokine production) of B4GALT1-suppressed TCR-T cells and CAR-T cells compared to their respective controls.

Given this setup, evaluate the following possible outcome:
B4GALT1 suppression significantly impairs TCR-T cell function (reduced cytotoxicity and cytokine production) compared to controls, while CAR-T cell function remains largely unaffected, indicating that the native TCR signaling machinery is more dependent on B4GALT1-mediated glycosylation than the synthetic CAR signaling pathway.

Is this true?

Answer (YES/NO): NO